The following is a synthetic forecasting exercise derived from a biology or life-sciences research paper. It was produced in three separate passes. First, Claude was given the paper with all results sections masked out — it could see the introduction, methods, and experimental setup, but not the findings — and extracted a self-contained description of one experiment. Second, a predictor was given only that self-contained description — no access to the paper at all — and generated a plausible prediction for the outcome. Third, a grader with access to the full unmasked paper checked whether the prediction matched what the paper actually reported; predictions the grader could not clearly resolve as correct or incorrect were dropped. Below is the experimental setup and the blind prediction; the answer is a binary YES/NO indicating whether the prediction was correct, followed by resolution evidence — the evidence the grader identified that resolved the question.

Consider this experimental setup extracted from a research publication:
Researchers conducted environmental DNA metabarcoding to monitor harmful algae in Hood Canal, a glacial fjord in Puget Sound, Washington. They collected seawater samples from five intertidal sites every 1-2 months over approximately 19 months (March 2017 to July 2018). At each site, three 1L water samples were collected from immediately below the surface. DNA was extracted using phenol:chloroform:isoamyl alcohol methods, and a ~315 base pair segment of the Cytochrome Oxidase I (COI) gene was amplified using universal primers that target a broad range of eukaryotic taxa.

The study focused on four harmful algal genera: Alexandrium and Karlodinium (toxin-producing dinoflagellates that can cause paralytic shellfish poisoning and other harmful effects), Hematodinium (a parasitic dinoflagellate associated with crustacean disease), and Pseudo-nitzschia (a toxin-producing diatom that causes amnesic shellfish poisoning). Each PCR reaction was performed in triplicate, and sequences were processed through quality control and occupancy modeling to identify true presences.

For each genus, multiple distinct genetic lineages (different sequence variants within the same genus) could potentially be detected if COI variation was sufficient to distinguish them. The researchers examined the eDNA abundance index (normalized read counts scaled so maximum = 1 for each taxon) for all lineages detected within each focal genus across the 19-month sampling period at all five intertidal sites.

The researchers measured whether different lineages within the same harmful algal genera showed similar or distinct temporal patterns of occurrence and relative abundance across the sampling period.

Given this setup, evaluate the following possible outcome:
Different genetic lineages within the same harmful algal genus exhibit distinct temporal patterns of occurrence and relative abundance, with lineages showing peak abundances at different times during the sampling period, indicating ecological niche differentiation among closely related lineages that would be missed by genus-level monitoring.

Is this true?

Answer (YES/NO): YES